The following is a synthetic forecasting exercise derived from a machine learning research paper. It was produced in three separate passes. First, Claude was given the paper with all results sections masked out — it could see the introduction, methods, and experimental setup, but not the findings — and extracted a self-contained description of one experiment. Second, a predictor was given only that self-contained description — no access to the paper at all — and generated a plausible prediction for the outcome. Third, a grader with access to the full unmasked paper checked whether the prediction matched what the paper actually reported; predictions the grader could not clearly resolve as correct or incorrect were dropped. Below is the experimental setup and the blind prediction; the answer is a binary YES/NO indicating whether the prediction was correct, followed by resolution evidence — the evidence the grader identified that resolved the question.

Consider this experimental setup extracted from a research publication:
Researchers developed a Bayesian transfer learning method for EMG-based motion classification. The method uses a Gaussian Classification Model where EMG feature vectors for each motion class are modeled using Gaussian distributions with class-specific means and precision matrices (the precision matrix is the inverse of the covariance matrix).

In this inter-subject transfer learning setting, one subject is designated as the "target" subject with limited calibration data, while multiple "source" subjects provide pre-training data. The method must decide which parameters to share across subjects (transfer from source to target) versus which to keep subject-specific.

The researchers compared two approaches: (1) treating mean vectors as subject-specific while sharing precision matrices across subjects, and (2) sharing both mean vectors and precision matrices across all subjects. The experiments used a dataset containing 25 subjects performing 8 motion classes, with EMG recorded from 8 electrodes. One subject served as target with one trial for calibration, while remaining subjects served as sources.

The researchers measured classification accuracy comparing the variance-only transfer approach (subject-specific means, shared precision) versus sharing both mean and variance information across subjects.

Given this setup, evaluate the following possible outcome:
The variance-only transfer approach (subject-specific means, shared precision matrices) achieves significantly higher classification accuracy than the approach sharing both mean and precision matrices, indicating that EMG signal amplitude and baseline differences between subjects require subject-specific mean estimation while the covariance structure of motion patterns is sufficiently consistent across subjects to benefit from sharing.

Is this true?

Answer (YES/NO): YES